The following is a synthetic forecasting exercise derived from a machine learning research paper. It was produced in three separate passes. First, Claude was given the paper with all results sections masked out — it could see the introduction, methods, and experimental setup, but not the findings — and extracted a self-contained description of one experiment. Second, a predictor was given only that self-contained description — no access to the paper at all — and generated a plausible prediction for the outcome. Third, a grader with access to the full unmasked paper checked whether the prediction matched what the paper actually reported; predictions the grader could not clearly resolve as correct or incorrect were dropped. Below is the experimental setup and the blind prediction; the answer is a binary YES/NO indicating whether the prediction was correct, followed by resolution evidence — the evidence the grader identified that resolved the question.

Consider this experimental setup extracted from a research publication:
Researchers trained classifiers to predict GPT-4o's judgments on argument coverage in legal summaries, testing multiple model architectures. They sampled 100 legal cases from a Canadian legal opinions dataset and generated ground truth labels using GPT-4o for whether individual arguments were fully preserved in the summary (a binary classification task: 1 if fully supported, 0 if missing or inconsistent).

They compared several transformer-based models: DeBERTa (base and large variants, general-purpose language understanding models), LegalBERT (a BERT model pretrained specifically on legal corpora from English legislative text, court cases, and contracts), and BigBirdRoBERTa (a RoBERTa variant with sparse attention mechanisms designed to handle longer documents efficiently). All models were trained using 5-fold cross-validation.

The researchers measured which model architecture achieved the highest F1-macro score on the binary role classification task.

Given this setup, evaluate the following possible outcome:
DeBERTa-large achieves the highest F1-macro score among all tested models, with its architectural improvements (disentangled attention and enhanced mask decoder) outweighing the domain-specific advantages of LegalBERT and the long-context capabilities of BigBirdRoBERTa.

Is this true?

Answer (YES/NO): YES